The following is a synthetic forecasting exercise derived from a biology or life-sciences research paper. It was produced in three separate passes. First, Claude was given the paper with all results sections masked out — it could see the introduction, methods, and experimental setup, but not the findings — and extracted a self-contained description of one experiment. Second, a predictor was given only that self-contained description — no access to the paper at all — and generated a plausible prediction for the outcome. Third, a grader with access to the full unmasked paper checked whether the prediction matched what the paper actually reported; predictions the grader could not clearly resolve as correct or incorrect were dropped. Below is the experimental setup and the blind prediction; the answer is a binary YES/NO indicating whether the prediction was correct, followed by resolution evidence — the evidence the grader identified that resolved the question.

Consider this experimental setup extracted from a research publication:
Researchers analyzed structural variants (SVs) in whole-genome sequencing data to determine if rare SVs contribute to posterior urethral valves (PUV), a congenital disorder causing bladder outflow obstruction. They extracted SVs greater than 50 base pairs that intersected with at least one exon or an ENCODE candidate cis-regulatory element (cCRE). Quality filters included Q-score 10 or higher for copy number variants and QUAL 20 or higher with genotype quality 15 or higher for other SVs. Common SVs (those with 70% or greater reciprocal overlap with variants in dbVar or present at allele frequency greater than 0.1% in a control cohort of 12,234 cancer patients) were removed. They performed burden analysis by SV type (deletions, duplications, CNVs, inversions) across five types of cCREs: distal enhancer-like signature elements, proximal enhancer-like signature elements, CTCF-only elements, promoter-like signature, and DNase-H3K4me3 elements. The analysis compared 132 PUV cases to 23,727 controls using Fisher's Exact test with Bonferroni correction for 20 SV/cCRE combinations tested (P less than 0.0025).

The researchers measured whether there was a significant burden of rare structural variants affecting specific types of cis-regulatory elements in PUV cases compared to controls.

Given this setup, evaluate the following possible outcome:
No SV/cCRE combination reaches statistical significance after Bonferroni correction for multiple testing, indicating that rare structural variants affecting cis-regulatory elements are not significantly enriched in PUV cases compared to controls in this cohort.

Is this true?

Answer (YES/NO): NO